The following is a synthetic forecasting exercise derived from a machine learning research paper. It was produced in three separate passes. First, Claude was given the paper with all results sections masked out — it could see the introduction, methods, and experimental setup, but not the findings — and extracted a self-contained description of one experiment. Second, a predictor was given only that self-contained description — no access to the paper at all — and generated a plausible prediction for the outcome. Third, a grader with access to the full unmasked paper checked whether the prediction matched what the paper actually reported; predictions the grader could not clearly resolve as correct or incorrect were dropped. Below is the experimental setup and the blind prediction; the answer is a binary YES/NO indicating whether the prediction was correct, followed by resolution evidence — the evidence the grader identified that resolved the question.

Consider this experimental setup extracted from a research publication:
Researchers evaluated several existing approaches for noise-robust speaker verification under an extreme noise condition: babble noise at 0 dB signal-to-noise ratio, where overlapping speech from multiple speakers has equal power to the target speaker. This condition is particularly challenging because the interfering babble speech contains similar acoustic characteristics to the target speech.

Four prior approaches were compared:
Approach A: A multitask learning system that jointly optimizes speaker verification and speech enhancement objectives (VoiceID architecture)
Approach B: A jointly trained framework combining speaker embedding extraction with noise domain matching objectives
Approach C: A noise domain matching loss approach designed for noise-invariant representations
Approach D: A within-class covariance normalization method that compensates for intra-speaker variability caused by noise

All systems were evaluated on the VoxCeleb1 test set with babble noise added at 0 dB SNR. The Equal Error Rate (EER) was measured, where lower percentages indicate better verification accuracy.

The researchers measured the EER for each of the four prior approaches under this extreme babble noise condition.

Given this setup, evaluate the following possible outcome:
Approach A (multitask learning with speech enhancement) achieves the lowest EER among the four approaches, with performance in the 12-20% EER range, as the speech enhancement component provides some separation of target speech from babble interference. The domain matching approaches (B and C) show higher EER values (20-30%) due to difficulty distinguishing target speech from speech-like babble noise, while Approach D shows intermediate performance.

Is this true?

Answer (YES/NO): NO